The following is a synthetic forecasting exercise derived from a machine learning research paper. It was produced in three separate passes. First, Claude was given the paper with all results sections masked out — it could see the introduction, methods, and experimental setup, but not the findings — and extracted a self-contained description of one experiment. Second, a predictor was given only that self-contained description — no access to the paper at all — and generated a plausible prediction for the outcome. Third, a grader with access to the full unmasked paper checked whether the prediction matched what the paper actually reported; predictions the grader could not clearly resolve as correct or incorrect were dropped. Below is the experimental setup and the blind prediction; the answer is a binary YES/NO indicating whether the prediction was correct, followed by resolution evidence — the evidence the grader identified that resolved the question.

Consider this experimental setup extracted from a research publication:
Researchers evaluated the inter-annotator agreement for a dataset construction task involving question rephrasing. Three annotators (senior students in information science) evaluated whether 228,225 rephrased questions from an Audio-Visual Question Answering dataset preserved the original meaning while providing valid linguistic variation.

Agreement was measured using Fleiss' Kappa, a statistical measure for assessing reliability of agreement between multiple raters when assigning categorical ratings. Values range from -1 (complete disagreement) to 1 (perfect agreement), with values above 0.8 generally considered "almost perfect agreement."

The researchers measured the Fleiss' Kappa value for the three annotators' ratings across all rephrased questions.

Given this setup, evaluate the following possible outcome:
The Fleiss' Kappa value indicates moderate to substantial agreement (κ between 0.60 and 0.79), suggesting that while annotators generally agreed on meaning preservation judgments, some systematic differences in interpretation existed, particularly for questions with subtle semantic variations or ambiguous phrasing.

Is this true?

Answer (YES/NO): NO